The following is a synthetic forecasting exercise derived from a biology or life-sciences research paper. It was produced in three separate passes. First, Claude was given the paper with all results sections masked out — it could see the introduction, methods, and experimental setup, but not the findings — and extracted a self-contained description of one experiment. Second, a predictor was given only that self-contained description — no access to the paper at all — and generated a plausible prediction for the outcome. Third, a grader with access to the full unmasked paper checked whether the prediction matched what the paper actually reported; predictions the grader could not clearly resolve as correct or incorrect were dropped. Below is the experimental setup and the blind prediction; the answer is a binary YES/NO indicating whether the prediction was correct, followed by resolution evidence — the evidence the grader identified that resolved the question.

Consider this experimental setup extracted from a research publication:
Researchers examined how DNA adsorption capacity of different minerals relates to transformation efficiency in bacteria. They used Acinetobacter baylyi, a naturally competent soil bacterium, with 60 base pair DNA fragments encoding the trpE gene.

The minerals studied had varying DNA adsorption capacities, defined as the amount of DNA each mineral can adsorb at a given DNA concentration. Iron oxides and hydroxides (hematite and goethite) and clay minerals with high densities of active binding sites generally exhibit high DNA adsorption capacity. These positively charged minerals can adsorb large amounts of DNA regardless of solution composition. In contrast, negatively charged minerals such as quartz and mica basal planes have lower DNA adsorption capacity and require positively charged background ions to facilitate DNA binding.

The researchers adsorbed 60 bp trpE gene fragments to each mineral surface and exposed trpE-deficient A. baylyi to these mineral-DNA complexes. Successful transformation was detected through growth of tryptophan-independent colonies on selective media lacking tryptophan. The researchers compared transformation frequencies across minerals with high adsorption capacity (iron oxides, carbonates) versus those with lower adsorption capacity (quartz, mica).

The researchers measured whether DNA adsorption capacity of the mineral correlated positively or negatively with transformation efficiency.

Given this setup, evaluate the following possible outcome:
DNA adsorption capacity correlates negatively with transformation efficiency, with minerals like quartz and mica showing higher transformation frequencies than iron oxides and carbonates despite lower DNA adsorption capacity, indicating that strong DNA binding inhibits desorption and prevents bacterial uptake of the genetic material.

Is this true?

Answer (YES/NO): YES